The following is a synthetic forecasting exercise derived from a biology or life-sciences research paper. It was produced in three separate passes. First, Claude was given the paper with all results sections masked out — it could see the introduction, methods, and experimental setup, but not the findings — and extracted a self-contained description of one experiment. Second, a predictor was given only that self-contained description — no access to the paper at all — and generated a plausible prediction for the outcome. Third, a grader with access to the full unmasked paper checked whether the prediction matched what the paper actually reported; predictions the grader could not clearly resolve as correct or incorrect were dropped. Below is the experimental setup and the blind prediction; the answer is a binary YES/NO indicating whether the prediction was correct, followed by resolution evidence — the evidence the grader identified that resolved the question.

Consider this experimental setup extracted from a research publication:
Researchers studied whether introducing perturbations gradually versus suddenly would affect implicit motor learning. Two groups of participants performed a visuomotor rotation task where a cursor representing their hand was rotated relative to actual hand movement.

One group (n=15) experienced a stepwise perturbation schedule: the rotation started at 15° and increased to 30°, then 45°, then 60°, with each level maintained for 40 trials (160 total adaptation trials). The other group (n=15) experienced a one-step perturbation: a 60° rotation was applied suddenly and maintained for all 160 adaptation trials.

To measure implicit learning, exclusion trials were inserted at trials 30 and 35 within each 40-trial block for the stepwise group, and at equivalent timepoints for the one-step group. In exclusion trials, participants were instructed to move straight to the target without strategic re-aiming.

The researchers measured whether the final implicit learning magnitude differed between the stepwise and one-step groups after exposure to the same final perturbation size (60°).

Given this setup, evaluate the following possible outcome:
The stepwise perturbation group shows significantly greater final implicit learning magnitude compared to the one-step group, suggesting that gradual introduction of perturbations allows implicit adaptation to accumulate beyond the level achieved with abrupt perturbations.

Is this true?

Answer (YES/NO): YES